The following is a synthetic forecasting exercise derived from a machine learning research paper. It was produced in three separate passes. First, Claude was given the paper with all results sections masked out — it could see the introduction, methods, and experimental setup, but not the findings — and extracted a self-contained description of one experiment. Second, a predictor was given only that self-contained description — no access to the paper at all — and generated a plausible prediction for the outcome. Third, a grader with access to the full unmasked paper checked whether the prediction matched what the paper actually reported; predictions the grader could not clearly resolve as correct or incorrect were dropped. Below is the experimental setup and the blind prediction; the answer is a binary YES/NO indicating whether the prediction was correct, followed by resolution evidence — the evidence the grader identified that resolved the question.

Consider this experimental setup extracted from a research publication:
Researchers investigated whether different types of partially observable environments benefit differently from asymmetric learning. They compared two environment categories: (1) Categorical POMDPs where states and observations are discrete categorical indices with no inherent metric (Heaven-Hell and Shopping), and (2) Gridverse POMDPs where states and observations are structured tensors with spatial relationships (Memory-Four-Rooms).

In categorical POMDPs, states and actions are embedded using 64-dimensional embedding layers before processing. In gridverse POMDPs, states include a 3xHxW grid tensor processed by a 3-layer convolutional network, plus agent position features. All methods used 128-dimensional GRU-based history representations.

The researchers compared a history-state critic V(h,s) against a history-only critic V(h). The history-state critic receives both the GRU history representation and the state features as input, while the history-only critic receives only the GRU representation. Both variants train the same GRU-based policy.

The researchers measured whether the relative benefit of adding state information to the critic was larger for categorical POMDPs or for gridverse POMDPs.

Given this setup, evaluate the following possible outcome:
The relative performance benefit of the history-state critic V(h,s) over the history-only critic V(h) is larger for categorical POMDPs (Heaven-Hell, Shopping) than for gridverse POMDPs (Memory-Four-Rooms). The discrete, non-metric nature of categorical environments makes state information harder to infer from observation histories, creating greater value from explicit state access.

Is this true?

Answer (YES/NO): YES